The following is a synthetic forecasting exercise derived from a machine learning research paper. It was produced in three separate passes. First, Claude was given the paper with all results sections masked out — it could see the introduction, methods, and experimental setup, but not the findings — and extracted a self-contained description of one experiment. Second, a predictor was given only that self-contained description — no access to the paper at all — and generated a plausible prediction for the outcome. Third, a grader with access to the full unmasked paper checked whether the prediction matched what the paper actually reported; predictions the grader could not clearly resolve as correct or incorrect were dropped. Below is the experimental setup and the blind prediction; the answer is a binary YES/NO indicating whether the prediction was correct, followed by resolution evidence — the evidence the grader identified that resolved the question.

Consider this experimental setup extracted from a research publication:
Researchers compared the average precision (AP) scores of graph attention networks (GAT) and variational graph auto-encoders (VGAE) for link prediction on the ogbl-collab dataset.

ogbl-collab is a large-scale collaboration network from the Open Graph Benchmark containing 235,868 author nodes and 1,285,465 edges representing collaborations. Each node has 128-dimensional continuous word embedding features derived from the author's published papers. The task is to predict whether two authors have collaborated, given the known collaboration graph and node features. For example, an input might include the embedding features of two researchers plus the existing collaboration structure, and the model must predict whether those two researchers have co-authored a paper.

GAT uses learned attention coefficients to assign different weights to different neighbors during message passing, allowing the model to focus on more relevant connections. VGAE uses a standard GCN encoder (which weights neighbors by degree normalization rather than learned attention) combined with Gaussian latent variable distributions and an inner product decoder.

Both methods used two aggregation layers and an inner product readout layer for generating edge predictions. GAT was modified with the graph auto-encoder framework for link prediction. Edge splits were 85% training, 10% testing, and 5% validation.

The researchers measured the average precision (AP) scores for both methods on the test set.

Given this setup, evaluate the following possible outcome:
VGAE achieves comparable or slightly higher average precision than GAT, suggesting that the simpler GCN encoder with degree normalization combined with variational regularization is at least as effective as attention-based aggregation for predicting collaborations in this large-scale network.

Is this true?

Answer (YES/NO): NO